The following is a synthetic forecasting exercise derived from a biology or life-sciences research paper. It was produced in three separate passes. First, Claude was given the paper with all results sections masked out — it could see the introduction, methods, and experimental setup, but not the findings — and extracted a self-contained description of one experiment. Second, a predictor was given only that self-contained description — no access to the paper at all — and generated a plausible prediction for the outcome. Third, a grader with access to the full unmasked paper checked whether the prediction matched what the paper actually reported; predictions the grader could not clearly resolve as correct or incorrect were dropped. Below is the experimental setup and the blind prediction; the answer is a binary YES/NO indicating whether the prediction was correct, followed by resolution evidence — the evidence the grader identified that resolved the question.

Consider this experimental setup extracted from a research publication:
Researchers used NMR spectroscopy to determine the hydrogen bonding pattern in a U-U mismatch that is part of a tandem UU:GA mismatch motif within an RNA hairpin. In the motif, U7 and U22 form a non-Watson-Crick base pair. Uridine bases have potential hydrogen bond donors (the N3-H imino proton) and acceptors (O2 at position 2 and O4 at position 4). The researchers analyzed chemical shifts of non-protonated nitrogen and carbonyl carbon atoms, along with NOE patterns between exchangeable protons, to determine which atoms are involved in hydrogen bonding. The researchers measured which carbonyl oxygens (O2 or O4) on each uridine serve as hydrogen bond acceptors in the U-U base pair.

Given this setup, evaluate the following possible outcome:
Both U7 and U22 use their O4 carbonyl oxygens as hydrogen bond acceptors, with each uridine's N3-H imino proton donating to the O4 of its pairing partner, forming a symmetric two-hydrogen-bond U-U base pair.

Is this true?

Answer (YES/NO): NO